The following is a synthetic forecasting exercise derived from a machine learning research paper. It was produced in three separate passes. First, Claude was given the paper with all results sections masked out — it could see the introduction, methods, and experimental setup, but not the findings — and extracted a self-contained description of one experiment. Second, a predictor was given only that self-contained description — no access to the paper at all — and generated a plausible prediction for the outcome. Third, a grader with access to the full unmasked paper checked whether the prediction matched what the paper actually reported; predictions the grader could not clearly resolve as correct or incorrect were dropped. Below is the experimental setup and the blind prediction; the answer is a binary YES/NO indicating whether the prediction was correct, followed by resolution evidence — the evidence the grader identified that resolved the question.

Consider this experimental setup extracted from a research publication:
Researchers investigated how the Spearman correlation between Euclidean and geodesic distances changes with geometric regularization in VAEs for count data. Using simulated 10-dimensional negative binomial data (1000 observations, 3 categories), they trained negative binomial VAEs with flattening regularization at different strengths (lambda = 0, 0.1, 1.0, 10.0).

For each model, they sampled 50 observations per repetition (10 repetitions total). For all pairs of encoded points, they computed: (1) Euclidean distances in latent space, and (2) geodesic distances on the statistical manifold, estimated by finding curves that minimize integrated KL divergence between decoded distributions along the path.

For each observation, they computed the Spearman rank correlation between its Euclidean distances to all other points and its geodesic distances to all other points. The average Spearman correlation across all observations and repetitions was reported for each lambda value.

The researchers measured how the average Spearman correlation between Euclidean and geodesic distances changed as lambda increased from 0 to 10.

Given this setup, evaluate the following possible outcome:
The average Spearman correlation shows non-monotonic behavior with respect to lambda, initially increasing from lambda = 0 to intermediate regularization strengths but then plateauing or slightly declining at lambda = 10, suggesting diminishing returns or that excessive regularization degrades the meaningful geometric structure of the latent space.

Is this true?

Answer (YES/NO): NO